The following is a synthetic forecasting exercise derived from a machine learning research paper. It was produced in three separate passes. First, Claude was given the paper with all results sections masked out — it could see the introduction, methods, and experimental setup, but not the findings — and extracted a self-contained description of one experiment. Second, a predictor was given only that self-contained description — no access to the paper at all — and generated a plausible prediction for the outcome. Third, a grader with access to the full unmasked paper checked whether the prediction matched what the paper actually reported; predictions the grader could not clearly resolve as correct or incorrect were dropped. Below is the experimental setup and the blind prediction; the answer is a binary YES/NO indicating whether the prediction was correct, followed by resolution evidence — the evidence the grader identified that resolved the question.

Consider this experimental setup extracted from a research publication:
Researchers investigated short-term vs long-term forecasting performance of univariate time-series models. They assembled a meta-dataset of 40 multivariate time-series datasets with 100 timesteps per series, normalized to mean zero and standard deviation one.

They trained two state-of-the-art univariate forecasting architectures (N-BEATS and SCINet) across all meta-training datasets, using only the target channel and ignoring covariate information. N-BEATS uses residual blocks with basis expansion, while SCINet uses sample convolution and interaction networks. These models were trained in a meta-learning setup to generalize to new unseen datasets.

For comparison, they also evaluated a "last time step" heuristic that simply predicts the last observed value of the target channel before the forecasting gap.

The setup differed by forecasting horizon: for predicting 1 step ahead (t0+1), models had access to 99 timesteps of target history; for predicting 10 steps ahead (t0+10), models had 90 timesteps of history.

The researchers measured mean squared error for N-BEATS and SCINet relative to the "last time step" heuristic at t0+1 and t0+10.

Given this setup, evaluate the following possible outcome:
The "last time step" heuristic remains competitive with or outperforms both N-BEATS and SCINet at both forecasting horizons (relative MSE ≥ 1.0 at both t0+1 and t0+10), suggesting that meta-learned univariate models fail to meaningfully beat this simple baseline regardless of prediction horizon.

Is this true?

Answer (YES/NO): NO